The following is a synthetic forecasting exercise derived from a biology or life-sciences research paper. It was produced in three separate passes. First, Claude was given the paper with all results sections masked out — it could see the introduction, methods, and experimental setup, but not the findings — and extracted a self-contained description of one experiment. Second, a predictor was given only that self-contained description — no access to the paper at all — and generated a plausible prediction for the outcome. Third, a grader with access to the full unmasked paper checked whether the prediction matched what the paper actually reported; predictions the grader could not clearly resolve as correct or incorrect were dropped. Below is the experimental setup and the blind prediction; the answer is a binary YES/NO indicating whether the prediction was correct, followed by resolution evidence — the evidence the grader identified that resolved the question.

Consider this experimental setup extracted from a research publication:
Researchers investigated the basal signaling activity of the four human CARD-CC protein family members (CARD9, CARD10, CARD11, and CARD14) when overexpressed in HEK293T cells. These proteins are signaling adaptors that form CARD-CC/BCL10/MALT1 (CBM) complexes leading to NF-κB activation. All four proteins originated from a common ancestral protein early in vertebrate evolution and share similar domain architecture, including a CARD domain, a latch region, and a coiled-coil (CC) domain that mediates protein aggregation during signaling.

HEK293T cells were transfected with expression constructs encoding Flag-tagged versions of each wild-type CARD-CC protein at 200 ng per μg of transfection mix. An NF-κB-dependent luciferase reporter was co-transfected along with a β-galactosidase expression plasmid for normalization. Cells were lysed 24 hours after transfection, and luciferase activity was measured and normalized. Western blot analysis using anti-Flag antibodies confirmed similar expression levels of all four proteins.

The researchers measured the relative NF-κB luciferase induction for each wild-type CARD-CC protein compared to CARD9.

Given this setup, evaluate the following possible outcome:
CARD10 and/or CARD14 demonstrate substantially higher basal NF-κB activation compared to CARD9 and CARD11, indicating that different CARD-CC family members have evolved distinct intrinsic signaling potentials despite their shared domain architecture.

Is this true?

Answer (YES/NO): YES